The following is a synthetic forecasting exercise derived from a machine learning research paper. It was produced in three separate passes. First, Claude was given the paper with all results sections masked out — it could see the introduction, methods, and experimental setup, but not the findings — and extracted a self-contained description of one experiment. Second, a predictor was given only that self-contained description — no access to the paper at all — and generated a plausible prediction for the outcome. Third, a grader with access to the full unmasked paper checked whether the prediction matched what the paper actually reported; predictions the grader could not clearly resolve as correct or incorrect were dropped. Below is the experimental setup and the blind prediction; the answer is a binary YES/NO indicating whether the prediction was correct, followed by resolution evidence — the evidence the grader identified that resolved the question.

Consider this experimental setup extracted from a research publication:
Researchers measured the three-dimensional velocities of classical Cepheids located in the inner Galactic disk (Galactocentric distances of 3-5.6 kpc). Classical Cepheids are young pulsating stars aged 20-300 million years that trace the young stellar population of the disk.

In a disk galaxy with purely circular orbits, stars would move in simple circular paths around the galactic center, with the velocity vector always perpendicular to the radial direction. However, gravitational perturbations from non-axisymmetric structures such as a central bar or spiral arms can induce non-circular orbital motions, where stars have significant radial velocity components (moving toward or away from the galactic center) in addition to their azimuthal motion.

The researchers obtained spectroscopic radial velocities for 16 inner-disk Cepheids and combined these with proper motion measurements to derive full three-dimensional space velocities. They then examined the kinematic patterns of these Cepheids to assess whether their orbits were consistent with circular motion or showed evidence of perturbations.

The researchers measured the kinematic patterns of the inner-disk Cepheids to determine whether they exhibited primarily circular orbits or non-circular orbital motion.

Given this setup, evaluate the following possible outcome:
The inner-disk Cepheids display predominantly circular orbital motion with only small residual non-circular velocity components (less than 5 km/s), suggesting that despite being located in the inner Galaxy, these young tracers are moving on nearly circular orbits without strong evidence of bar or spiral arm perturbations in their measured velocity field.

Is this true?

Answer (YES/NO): NO